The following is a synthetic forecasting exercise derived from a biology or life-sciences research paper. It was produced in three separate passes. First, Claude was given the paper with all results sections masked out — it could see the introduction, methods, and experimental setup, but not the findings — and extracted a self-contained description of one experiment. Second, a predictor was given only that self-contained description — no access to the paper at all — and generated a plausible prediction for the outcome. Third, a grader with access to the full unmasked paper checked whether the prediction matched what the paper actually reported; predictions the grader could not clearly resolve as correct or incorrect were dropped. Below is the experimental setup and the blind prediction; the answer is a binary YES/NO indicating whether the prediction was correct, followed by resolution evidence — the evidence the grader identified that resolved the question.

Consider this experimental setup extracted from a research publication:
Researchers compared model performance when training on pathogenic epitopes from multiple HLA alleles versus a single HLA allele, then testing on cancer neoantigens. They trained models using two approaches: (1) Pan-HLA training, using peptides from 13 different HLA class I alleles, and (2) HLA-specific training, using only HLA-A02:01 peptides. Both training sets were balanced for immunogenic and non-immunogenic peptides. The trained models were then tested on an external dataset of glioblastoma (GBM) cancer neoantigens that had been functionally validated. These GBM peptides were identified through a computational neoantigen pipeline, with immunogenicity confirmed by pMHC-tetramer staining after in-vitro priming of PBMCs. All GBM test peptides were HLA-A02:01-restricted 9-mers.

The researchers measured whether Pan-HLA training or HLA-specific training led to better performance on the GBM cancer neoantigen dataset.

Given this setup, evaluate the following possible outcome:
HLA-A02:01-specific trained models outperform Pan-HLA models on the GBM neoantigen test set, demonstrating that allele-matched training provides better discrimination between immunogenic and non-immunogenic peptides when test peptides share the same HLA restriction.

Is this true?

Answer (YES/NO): NO